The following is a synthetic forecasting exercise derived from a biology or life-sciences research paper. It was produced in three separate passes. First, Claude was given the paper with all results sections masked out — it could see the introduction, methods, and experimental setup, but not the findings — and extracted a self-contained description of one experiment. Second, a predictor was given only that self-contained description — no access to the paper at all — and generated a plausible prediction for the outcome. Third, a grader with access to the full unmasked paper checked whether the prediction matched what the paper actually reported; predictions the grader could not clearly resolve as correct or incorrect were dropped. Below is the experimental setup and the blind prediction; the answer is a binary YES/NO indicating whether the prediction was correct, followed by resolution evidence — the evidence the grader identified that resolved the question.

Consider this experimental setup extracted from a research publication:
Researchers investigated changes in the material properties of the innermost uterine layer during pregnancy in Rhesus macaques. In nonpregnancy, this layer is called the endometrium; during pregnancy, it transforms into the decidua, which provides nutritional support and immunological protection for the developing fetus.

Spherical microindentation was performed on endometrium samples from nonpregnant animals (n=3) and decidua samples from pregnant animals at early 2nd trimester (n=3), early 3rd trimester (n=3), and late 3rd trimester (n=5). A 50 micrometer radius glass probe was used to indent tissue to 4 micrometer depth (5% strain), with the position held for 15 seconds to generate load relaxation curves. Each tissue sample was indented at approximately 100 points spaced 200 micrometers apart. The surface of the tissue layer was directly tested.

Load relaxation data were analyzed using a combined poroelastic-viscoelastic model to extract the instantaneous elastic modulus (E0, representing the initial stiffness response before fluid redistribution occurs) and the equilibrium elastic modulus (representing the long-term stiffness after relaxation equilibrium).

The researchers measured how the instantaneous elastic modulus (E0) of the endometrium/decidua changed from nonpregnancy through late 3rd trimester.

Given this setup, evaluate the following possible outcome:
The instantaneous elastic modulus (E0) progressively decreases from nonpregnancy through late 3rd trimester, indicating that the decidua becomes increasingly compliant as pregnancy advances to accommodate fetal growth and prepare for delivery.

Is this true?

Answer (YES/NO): NO